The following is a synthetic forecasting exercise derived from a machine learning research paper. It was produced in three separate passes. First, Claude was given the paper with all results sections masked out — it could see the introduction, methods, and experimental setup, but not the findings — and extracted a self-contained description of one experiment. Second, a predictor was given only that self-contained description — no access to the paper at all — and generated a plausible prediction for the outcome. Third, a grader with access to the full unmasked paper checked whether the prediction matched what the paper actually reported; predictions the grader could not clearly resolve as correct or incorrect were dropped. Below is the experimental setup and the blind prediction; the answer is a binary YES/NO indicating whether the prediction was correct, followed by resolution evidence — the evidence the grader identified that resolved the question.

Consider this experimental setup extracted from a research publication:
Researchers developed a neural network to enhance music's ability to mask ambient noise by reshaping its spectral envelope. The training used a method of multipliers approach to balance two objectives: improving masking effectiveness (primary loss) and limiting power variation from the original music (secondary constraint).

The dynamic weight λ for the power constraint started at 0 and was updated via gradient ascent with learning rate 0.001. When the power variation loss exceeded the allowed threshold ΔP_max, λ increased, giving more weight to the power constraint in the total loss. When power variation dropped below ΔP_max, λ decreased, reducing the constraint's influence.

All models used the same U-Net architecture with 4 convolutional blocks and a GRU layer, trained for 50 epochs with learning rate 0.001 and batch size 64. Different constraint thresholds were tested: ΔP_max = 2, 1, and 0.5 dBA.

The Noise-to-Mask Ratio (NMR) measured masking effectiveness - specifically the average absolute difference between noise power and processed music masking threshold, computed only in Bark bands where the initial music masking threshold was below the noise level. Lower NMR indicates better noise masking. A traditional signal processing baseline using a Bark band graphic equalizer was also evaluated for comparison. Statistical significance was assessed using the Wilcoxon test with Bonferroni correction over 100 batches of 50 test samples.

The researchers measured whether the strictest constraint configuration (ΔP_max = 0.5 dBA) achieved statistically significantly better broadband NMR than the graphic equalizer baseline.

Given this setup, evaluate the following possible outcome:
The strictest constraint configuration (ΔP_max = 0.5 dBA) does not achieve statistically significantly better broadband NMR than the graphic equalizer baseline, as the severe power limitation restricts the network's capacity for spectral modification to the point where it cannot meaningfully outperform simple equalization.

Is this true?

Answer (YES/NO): YES